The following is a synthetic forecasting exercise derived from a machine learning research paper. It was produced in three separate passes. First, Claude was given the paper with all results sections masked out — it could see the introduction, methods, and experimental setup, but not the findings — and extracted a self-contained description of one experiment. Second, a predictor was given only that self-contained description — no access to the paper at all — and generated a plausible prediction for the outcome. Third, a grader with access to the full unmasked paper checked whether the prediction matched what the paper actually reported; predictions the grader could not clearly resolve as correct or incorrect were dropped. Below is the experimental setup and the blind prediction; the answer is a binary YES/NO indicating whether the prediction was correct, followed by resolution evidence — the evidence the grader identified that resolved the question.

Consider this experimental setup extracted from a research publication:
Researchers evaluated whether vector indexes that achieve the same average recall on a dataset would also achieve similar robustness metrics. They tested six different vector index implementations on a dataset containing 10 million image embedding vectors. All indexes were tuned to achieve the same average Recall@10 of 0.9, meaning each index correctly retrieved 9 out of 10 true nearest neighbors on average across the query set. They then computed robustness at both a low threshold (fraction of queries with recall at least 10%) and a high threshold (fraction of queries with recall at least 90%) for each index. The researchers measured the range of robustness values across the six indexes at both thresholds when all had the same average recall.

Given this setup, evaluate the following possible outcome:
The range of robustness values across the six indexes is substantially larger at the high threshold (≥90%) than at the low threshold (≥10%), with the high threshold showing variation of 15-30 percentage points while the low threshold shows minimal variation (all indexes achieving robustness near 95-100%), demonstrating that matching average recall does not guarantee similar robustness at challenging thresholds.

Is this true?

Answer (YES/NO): NO